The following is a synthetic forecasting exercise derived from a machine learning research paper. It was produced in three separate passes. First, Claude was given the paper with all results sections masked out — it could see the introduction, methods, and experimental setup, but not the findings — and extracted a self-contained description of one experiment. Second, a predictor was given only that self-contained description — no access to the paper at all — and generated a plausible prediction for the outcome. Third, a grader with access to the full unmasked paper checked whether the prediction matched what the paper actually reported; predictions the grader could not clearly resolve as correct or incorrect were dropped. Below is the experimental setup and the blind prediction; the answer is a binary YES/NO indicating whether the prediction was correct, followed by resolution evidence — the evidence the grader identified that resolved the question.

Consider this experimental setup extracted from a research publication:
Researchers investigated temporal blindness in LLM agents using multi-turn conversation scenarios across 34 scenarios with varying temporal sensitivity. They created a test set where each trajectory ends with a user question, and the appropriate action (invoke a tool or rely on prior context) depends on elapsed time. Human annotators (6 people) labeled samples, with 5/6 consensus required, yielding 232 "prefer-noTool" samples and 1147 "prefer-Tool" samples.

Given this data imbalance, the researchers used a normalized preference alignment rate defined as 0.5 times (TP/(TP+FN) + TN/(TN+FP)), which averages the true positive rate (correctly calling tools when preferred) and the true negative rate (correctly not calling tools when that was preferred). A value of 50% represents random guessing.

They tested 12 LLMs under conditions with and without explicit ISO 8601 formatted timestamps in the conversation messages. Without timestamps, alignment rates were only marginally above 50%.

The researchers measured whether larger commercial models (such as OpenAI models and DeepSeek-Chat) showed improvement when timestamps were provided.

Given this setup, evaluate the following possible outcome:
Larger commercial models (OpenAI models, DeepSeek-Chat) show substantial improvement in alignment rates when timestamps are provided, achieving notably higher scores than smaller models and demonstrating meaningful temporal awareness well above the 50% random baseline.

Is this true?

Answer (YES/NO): NO